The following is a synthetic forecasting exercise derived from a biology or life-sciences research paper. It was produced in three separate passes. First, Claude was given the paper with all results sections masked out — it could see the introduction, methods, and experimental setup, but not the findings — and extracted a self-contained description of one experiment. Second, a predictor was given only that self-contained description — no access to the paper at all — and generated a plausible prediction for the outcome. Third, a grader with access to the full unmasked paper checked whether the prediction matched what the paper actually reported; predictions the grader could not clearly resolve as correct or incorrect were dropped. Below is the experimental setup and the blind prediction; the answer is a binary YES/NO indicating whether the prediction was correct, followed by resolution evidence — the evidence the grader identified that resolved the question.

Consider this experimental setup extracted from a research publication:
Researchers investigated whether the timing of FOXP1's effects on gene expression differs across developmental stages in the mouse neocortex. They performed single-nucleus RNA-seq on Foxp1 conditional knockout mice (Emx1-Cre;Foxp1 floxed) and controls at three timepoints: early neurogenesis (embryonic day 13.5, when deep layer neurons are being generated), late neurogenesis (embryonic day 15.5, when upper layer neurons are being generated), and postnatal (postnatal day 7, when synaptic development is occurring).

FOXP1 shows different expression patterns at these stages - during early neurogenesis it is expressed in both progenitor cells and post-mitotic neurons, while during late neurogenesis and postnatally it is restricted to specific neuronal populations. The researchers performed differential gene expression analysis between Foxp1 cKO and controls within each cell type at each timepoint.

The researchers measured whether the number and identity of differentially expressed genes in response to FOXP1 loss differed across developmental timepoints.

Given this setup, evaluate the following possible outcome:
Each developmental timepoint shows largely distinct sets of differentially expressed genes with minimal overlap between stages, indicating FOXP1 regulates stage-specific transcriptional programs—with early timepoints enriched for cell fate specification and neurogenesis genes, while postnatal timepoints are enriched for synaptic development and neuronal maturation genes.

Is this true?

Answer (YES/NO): NO